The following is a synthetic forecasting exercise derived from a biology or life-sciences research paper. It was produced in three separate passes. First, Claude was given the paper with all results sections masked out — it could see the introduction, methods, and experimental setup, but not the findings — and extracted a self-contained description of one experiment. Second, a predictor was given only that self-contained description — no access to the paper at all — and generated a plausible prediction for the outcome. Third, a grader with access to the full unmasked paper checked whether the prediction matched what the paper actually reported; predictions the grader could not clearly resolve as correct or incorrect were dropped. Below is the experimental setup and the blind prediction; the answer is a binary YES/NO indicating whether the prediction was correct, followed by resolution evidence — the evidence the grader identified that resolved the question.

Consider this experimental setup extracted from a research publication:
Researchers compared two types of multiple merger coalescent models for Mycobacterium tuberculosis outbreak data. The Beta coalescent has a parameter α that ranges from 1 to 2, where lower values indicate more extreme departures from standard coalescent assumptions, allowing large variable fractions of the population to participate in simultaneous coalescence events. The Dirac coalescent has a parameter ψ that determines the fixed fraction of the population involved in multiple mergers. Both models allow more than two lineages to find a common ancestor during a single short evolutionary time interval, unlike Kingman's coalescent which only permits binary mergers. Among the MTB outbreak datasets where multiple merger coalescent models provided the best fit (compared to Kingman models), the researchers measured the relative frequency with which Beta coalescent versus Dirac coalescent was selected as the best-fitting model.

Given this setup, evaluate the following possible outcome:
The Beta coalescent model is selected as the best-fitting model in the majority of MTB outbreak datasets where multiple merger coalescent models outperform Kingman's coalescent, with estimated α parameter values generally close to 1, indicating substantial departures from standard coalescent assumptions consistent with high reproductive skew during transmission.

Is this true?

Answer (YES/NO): NO